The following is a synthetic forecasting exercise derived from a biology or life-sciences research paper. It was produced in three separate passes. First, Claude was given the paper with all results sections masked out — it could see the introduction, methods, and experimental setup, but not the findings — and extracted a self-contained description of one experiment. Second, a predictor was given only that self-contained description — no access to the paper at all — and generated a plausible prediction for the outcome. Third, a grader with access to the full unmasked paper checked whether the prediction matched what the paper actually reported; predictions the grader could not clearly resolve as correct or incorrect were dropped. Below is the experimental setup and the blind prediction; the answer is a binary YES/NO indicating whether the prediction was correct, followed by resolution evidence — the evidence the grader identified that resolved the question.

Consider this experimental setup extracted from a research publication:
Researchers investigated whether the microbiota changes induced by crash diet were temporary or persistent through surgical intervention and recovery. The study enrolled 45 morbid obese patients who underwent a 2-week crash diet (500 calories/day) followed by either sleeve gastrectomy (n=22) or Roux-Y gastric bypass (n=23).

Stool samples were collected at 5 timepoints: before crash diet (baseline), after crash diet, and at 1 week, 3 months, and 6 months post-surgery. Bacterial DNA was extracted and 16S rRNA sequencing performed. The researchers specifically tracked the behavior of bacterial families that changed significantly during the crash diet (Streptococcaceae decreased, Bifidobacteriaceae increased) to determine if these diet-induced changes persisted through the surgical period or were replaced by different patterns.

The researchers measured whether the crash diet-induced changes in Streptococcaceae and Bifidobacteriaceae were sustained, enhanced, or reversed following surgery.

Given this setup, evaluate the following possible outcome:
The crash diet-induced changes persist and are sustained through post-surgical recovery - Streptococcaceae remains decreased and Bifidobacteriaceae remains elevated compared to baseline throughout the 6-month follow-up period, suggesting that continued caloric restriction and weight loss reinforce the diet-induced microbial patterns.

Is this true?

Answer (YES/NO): NO